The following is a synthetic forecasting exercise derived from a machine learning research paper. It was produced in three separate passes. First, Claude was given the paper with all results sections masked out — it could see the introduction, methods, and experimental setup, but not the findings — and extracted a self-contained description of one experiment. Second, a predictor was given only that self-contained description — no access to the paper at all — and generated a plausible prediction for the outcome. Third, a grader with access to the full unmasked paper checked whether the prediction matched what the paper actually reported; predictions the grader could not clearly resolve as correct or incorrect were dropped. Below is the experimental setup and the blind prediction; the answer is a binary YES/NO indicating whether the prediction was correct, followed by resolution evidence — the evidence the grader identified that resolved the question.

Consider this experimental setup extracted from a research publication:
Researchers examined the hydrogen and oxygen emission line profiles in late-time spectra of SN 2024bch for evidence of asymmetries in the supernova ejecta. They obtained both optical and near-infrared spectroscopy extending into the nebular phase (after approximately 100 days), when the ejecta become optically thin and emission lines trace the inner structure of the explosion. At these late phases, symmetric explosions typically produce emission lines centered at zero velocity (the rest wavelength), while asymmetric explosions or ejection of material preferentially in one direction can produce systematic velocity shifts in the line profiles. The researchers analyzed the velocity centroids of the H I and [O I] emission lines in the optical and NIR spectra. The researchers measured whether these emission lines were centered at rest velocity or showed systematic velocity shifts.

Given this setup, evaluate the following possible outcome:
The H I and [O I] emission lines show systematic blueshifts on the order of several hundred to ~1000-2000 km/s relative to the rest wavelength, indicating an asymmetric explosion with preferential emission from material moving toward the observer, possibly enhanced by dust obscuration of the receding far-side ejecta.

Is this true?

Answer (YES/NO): YES